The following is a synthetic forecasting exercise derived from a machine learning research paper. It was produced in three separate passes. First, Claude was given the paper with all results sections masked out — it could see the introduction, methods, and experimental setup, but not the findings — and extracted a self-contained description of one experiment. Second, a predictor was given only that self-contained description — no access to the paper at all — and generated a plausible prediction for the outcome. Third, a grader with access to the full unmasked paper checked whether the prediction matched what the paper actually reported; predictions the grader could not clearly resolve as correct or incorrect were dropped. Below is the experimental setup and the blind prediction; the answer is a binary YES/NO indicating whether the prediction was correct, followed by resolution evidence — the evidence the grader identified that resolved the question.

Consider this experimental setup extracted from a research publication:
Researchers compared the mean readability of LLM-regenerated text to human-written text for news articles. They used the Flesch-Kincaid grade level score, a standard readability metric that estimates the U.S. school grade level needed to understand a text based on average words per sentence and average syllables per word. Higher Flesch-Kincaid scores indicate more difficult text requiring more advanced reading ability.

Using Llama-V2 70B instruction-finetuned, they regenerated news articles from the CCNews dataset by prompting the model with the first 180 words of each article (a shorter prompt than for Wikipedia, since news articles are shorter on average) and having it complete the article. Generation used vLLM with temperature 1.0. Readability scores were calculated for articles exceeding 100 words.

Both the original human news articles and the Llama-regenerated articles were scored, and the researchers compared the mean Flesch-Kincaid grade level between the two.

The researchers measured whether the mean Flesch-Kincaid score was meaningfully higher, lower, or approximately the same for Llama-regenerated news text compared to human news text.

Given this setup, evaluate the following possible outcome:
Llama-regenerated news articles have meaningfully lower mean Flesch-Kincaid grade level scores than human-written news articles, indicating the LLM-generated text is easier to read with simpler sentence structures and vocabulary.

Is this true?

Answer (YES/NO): NO